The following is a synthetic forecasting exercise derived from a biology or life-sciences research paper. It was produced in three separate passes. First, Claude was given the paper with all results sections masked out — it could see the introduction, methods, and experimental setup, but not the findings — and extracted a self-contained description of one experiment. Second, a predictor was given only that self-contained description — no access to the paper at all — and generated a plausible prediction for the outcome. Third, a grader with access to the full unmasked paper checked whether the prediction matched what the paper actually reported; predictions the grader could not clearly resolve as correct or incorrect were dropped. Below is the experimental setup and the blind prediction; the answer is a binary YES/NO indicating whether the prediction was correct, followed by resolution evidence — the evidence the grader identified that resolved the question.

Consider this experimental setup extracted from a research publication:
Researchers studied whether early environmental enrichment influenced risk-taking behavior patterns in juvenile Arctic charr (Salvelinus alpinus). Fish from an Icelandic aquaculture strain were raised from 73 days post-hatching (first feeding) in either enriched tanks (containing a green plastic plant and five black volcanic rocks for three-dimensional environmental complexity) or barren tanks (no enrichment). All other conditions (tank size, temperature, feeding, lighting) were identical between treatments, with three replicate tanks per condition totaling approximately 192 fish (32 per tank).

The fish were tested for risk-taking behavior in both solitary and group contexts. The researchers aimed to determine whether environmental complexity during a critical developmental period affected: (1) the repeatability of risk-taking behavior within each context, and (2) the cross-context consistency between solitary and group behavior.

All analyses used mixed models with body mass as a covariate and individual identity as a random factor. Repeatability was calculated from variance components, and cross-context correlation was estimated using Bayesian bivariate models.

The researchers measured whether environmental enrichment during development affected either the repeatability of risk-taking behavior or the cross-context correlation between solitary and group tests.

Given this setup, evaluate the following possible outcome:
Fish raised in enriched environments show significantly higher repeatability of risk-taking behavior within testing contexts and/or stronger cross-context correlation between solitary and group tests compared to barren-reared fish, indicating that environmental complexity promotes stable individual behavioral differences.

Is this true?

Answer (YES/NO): NO